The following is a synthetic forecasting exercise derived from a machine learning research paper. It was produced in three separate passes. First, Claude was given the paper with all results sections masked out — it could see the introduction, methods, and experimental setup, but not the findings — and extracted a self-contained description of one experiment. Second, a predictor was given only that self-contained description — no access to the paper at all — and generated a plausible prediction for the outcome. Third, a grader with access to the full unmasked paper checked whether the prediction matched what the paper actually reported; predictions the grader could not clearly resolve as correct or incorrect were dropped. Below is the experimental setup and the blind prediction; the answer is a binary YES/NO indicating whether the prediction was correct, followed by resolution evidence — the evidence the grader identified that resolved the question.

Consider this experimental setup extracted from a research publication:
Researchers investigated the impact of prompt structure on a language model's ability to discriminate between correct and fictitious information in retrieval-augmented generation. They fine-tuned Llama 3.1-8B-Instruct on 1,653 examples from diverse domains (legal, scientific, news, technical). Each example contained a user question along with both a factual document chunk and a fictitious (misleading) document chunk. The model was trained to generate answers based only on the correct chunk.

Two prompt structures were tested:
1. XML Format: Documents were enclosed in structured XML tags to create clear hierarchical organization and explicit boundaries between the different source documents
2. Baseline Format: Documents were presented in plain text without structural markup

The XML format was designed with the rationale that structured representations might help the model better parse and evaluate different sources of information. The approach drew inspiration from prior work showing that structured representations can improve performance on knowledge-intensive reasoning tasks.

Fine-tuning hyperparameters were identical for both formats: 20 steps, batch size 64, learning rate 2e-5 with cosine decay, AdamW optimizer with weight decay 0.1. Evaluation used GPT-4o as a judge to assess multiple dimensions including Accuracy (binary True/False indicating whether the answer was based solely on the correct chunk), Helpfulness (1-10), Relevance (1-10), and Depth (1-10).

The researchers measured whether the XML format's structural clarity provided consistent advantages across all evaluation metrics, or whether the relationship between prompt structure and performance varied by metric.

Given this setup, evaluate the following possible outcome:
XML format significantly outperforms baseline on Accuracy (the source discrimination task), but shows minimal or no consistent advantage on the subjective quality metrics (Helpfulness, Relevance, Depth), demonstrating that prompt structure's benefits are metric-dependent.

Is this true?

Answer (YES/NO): NO